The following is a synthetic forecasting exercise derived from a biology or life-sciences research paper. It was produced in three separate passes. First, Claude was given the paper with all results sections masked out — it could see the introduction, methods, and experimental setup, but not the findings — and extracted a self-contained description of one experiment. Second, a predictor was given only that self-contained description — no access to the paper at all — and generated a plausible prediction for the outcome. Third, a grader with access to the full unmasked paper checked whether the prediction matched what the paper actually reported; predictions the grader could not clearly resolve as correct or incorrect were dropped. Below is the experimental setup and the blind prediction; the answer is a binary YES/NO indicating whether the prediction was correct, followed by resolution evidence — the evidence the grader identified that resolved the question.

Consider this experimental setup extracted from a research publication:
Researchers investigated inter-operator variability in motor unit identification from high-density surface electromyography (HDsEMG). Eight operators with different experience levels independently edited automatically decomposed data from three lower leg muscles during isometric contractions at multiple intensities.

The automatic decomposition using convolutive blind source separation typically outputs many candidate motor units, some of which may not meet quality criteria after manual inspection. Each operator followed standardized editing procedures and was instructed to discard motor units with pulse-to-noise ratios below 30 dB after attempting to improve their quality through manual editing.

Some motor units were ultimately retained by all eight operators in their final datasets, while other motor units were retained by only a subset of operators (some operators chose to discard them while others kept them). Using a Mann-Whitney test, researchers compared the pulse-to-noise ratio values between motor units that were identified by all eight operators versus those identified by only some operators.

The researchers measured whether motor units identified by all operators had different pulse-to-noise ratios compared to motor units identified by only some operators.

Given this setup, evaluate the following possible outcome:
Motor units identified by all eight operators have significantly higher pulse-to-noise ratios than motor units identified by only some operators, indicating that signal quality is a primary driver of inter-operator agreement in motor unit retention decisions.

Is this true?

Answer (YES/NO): YES